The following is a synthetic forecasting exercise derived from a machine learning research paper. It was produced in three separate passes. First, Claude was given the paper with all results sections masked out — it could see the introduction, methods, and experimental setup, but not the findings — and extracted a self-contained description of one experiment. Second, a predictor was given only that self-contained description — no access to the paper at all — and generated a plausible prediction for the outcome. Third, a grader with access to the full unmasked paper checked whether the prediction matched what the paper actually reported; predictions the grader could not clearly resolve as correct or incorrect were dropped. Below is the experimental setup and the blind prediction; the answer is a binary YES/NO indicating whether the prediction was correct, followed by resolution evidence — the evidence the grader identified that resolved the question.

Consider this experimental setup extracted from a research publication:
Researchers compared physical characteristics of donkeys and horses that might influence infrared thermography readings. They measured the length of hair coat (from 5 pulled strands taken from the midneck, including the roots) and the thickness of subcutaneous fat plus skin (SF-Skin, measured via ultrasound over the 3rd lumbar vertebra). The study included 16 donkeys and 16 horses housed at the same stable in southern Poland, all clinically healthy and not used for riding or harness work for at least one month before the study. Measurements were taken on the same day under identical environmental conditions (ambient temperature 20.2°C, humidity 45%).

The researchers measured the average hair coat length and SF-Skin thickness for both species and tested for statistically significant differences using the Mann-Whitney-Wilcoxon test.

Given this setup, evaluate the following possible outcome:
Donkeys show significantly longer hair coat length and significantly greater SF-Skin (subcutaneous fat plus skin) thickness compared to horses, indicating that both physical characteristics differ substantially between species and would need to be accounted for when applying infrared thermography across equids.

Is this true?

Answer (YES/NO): YES